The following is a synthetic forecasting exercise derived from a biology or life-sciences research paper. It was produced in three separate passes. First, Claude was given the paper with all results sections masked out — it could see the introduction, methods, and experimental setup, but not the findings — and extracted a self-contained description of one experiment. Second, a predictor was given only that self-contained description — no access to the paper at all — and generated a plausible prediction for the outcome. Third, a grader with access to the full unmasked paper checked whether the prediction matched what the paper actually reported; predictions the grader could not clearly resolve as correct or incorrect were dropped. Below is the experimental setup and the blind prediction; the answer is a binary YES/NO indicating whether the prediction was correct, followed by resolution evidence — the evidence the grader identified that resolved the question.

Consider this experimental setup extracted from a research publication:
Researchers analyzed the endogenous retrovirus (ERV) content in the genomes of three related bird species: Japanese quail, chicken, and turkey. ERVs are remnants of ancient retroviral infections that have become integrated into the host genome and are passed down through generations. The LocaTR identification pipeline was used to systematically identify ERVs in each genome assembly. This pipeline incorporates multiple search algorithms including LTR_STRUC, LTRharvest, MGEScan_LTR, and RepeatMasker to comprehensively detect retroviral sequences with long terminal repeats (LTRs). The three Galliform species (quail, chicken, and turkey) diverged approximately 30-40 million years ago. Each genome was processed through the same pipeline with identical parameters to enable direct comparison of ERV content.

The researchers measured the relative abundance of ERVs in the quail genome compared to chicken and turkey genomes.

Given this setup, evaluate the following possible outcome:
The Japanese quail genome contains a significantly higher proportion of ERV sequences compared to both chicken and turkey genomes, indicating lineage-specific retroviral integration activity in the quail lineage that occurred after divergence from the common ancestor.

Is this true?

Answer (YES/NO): NO